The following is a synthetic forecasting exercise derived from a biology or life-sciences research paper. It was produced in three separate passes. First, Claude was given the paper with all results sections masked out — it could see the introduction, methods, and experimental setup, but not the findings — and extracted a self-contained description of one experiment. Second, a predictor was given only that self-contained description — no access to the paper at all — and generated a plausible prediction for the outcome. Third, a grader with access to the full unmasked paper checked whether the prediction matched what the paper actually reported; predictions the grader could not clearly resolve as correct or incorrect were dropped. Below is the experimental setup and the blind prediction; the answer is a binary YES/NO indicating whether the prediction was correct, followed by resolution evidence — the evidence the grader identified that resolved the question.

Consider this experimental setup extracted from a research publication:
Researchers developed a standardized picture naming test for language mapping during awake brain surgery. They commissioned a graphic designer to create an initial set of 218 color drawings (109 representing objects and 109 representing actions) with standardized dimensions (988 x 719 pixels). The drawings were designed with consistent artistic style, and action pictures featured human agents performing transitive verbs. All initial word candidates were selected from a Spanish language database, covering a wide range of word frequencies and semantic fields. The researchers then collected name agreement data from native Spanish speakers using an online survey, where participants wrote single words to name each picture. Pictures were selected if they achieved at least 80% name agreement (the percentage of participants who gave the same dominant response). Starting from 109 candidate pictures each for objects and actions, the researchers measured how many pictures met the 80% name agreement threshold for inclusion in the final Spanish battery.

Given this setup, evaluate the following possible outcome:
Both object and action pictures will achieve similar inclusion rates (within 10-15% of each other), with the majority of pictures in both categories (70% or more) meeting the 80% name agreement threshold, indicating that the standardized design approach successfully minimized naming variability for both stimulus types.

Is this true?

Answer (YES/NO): NO